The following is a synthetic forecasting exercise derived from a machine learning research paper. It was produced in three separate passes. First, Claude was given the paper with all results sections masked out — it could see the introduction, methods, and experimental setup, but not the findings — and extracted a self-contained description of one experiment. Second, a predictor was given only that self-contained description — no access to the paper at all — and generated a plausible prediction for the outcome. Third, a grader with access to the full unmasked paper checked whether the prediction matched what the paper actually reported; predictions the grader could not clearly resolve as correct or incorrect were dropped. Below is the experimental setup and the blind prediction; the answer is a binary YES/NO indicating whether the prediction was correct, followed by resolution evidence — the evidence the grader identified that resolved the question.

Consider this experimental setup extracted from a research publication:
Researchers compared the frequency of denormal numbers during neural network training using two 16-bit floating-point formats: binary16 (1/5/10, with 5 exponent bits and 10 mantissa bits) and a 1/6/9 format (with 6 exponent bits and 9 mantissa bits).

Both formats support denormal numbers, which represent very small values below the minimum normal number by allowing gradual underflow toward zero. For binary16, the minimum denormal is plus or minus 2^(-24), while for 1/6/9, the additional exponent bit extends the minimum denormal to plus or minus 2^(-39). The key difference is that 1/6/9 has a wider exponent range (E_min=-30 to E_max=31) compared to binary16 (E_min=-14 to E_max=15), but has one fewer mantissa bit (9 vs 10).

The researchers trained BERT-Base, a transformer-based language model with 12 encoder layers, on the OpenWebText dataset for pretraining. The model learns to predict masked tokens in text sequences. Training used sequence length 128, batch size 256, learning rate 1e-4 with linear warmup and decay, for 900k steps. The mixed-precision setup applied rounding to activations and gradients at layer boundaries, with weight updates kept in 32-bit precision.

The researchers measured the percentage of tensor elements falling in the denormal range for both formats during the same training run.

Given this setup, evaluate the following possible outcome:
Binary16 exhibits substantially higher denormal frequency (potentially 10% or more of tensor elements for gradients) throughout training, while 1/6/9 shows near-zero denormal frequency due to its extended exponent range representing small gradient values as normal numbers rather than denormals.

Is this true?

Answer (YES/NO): YES